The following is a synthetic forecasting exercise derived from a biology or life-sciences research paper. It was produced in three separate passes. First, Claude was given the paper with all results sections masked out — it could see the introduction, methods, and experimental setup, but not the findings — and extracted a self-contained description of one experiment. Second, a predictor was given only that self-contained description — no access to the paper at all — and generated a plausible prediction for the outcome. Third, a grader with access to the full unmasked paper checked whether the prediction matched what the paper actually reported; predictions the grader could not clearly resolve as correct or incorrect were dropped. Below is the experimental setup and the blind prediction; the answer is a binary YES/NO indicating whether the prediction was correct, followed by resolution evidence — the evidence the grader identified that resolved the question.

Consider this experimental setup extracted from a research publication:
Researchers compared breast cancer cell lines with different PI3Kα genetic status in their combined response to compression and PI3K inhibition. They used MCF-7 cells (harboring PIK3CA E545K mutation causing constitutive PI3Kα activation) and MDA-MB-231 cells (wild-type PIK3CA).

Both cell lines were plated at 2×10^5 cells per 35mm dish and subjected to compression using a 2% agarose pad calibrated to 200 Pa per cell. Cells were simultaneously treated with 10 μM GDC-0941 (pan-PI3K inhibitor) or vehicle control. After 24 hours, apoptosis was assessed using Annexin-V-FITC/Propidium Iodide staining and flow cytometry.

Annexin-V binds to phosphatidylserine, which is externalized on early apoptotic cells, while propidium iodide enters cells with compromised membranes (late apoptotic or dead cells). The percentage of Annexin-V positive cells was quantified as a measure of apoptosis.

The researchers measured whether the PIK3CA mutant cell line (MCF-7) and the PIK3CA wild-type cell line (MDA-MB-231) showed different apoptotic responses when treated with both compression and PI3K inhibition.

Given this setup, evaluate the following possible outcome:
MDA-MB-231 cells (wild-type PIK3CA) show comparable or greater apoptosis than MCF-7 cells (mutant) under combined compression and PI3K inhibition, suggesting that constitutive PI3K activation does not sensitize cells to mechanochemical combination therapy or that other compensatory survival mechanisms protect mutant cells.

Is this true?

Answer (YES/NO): NO